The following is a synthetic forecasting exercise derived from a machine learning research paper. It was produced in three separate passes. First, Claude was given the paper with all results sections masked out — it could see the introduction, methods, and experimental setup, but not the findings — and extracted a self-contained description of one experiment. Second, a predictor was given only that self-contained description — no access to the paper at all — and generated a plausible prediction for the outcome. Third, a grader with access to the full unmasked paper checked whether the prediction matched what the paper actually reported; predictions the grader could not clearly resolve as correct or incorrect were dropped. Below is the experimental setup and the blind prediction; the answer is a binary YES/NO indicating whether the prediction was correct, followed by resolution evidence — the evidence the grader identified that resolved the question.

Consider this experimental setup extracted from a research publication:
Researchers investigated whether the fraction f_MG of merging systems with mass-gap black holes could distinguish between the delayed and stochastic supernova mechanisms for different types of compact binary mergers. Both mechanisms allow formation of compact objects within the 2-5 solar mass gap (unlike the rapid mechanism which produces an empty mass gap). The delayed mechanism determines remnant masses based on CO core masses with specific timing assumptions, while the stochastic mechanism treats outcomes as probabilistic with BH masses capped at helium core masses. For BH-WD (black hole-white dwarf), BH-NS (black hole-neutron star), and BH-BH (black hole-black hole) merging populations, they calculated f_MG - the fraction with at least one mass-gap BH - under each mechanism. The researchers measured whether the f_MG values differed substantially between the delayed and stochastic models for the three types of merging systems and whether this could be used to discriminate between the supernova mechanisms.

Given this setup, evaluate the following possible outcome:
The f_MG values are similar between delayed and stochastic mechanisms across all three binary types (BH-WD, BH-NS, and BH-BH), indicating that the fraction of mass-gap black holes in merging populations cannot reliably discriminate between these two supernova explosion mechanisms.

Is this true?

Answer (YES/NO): YES